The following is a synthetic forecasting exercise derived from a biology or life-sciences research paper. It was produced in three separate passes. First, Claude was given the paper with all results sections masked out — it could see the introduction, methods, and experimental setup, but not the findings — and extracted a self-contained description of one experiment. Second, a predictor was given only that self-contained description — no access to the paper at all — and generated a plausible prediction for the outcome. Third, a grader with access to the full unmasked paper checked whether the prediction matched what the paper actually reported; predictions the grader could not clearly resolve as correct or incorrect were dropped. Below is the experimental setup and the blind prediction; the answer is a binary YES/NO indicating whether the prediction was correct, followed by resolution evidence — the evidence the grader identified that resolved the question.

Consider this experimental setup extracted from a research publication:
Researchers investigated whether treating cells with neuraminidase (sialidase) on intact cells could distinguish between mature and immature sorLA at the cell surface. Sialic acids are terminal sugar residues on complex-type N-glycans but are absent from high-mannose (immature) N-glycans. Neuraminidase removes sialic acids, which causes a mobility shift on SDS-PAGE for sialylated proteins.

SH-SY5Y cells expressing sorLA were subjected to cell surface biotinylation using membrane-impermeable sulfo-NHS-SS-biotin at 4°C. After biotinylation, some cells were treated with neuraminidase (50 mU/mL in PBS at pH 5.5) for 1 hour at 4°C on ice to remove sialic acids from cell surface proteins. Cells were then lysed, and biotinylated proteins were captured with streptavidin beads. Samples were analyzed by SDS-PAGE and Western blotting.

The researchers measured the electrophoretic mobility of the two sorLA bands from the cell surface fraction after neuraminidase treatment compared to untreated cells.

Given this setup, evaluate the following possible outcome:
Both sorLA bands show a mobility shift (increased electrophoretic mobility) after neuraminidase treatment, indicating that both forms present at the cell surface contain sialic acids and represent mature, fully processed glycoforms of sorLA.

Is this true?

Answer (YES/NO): NO